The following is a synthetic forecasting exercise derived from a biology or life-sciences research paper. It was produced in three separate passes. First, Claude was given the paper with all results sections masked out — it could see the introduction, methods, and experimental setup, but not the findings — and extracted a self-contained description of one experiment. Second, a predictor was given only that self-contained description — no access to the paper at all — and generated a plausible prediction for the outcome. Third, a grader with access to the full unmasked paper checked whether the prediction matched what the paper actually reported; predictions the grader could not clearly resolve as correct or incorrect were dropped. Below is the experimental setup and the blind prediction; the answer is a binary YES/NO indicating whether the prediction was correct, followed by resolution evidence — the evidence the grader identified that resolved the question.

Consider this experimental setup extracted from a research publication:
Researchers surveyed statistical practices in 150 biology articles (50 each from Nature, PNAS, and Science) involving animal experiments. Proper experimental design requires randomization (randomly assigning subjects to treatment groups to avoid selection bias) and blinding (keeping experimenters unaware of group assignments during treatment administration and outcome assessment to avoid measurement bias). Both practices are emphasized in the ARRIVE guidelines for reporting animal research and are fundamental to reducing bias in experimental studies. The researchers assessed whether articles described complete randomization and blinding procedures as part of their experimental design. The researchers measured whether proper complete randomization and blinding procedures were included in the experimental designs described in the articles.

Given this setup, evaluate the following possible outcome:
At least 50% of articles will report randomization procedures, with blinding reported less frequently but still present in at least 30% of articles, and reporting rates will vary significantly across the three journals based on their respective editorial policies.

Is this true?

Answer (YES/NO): NO